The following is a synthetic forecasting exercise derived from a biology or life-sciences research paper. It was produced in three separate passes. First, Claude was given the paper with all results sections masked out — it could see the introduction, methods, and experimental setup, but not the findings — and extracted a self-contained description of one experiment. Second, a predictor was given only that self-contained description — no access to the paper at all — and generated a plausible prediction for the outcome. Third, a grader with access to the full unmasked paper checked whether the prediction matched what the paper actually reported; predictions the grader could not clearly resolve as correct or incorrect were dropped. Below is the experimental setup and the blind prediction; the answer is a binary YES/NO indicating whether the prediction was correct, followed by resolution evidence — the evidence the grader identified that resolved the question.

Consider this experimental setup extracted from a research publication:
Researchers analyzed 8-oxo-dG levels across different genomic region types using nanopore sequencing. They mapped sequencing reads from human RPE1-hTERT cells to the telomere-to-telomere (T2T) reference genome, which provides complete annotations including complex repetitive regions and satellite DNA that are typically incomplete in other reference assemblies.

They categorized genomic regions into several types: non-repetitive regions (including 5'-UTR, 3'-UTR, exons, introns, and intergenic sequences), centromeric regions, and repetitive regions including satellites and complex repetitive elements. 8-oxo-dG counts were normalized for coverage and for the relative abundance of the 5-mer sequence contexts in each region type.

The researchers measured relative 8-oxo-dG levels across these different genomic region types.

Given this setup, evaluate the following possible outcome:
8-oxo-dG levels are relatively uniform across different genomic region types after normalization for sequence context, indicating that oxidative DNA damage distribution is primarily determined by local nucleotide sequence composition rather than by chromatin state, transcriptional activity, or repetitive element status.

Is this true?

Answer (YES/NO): NO